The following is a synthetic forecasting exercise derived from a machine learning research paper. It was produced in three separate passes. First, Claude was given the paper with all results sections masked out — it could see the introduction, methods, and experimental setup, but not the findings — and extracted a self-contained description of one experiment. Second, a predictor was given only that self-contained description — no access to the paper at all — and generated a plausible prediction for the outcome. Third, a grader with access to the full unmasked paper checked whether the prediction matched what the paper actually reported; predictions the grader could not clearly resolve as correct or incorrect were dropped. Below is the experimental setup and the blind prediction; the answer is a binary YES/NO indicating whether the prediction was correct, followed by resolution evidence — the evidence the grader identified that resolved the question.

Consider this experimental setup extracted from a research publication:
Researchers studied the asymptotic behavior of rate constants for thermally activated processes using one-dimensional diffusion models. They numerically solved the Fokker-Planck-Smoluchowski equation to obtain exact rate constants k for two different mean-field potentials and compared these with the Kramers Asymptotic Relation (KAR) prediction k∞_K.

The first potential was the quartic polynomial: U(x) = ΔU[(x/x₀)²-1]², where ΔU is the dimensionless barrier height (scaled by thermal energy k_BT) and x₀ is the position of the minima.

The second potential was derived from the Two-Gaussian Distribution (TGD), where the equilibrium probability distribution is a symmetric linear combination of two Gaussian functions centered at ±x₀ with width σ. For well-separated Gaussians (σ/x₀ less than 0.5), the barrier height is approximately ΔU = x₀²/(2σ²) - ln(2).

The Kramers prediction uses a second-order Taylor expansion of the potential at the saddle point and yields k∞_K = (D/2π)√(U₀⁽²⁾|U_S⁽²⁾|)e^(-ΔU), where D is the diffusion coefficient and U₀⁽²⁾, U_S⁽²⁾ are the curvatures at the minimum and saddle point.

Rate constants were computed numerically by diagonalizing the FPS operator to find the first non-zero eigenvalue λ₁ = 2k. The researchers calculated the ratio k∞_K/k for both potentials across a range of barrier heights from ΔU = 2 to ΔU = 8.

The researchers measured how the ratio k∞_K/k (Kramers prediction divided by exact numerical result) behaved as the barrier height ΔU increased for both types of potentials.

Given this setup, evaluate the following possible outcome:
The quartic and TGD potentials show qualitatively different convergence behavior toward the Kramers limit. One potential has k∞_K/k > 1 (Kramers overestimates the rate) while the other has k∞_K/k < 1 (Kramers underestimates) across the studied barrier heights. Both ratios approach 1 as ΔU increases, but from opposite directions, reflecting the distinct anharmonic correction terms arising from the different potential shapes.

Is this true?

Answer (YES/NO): NO